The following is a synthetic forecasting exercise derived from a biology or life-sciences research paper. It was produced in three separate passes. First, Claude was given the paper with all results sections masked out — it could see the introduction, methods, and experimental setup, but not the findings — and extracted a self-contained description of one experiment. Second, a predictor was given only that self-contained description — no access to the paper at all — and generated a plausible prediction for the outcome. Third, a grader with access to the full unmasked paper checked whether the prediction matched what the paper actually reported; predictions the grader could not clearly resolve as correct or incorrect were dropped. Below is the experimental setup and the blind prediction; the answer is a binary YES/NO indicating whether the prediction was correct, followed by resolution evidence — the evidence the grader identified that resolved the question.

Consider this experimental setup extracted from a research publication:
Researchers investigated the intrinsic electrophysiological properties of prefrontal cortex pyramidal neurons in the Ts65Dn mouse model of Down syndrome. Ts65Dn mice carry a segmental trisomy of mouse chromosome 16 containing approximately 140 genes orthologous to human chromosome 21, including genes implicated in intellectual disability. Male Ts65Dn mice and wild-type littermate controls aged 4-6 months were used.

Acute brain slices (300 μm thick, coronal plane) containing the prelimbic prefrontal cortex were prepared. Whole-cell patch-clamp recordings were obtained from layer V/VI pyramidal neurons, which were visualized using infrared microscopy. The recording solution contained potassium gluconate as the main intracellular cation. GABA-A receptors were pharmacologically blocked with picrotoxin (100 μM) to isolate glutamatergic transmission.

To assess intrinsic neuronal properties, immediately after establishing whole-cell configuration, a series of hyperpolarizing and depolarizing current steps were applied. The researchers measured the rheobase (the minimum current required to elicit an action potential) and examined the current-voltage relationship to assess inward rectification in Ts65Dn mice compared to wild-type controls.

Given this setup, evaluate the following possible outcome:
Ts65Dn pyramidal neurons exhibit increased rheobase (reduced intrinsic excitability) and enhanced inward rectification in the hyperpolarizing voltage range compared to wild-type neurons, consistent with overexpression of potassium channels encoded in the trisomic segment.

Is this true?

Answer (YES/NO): YES